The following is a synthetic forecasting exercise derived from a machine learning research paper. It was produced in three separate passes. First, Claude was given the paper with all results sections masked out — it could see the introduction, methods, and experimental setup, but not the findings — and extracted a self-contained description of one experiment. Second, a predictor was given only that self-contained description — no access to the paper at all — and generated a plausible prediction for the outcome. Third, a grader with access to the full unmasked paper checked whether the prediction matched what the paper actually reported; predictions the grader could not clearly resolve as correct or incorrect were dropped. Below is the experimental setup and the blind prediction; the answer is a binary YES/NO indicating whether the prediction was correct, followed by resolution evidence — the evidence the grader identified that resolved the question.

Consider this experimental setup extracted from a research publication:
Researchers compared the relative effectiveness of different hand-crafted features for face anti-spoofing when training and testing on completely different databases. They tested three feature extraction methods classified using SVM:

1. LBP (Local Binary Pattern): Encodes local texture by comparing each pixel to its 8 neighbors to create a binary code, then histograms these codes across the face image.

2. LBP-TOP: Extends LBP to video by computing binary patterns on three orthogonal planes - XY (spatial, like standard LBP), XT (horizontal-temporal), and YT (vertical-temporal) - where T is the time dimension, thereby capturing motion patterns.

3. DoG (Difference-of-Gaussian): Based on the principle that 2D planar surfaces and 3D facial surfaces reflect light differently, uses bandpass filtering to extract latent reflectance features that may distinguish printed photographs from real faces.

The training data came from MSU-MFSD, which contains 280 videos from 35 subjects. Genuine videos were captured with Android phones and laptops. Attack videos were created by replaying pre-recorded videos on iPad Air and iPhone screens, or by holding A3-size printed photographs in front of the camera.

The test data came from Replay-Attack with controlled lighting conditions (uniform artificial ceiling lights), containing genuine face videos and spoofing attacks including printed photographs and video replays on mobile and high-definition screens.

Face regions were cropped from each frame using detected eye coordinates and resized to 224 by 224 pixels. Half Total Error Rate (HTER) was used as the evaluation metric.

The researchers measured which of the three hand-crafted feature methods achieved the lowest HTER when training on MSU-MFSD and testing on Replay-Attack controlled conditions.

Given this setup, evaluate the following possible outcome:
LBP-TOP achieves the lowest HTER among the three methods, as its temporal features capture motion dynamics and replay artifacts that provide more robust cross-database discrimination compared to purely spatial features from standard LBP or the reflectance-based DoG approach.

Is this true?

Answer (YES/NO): NO